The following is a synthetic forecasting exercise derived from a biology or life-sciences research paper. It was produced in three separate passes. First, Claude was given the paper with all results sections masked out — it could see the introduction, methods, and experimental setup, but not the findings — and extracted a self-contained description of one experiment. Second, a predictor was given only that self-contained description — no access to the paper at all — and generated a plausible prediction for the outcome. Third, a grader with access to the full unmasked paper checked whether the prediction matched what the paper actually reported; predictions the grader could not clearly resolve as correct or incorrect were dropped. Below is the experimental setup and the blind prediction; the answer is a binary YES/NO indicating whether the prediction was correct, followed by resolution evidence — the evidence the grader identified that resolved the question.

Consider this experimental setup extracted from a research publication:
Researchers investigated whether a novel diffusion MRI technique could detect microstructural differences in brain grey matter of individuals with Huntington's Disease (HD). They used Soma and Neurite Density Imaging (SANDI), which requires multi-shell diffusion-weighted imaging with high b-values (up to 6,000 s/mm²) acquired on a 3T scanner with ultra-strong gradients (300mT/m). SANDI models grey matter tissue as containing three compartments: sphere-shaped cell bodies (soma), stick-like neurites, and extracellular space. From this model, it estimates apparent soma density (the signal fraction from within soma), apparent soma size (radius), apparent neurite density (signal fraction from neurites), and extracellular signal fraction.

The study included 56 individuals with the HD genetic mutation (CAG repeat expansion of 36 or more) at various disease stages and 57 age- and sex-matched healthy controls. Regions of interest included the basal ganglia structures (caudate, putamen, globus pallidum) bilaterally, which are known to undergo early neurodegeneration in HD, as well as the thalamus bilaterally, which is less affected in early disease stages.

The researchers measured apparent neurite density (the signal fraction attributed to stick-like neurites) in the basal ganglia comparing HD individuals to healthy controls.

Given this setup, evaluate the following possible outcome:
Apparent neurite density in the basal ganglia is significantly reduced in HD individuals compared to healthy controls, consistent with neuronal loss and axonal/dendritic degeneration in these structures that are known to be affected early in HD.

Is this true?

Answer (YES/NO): NO